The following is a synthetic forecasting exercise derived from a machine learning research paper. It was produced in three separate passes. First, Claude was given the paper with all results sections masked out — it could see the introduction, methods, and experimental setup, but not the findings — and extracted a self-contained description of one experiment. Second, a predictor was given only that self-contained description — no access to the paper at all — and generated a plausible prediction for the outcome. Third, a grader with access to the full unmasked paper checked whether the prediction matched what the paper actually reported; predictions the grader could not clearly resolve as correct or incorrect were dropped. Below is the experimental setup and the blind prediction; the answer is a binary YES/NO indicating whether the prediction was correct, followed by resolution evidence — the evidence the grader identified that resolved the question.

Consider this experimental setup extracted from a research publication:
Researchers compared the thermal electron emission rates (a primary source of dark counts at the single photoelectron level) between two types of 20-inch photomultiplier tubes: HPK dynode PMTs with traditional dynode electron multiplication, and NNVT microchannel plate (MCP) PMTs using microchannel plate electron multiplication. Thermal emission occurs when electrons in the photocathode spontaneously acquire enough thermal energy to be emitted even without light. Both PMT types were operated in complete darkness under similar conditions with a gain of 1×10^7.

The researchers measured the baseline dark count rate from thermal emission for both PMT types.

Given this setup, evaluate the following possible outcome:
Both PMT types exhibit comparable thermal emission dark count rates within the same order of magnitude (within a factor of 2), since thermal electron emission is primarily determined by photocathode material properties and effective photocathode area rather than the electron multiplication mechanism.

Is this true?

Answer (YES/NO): NO